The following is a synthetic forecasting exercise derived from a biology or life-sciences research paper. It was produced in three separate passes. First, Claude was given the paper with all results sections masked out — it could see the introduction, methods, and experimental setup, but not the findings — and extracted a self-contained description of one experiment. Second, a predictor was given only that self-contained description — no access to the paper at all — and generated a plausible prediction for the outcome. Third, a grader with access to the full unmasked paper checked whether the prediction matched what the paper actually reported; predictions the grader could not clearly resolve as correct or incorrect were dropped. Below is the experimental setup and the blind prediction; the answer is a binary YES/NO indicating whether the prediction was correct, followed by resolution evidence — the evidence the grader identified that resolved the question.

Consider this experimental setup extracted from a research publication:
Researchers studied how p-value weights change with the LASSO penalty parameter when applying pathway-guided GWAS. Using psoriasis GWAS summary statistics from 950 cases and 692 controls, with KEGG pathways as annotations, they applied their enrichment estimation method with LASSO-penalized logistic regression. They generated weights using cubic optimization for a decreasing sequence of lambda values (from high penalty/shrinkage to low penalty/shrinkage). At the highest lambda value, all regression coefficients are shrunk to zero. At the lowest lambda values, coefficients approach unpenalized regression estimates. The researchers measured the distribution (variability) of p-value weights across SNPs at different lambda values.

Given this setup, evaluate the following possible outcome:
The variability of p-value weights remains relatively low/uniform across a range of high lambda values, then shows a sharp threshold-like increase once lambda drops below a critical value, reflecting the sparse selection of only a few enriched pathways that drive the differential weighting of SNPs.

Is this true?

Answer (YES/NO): NO